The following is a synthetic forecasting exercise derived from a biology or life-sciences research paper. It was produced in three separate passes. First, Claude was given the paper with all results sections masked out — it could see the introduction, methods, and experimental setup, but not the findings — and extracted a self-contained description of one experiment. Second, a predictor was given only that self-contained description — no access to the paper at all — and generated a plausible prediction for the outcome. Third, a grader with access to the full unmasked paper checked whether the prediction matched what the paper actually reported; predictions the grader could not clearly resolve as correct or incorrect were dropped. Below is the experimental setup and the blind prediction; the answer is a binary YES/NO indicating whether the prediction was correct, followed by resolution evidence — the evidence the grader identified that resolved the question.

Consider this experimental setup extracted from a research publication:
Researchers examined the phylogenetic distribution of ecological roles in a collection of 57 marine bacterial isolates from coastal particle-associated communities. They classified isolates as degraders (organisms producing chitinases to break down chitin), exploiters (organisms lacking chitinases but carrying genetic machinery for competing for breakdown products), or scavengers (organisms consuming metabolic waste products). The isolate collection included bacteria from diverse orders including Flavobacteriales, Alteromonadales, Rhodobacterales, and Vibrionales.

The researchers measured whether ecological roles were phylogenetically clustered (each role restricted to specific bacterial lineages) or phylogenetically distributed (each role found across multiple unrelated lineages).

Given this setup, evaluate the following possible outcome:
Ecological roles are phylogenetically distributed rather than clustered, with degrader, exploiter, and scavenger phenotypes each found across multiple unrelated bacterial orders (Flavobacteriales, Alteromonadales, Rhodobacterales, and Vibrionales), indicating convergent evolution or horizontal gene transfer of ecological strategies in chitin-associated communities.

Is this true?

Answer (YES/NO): YES